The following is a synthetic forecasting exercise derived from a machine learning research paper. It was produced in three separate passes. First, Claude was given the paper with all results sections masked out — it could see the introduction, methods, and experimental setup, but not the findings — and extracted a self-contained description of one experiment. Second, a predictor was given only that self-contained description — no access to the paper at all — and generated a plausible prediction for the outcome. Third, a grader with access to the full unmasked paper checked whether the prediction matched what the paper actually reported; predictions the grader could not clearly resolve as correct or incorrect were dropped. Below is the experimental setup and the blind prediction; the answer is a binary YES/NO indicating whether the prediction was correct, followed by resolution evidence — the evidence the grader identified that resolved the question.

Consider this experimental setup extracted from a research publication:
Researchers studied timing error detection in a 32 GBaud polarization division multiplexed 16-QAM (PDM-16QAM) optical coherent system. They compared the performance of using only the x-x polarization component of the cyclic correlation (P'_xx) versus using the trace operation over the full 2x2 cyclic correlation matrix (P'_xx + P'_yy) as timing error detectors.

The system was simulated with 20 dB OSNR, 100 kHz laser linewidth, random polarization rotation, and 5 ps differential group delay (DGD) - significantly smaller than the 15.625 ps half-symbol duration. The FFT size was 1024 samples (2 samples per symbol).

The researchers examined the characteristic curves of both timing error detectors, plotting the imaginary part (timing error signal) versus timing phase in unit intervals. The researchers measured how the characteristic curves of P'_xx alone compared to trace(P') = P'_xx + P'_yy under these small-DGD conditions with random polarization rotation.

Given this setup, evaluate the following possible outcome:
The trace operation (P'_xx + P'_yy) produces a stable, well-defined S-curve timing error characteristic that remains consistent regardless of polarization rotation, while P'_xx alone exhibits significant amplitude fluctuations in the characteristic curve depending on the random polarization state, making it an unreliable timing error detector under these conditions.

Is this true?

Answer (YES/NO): NO